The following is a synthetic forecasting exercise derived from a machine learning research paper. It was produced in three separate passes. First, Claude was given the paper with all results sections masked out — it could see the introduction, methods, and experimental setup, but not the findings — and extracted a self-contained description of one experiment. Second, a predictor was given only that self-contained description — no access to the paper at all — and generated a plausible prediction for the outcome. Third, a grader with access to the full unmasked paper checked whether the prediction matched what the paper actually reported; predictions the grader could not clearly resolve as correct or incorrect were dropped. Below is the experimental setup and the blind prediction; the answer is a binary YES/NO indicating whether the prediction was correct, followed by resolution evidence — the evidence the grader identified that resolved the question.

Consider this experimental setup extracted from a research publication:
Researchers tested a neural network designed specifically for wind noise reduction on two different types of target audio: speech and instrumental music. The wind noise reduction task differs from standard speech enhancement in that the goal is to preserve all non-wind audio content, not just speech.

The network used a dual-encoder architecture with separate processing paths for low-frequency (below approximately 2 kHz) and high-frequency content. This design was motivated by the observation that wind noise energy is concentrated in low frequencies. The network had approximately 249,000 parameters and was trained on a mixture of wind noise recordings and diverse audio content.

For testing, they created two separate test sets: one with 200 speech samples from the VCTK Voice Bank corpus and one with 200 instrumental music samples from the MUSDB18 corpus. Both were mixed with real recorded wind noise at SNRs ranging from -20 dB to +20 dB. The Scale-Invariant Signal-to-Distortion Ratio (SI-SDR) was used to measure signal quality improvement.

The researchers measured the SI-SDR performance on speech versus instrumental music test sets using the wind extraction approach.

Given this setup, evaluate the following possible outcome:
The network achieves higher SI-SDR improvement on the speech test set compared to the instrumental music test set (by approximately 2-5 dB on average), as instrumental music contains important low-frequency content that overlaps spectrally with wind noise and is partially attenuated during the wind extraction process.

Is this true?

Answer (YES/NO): YES